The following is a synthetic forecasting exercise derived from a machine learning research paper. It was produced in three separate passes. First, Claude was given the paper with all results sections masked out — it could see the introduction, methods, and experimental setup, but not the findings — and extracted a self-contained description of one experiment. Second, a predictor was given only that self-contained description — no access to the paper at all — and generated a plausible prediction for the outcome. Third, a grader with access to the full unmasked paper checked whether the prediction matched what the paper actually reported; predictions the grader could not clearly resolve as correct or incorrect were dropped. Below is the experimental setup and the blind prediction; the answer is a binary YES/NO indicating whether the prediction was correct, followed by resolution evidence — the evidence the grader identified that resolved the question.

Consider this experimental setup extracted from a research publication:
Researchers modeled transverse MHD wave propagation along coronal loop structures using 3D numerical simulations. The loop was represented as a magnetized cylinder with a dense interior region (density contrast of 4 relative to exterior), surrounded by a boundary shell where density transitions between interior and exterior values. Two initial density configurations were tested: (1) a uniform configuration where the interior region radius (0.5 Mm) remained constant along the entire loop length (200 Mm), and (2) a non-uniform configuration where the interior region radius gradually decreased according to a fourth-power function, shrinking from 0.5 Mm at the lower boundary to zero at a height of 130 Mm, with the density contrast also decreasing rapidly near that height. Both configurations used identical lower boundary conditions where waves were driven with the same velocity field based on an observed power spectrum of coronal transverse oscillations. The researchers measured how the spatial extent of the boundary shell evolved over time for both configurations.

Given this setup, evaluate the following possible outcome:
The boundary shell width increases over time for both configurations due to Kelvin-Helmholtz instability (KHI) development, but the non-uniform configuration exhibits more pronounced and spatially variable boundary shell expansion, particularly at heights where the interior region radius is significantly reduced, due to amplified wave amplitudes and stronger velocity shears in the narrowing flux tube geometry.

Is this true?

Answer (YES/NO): NO